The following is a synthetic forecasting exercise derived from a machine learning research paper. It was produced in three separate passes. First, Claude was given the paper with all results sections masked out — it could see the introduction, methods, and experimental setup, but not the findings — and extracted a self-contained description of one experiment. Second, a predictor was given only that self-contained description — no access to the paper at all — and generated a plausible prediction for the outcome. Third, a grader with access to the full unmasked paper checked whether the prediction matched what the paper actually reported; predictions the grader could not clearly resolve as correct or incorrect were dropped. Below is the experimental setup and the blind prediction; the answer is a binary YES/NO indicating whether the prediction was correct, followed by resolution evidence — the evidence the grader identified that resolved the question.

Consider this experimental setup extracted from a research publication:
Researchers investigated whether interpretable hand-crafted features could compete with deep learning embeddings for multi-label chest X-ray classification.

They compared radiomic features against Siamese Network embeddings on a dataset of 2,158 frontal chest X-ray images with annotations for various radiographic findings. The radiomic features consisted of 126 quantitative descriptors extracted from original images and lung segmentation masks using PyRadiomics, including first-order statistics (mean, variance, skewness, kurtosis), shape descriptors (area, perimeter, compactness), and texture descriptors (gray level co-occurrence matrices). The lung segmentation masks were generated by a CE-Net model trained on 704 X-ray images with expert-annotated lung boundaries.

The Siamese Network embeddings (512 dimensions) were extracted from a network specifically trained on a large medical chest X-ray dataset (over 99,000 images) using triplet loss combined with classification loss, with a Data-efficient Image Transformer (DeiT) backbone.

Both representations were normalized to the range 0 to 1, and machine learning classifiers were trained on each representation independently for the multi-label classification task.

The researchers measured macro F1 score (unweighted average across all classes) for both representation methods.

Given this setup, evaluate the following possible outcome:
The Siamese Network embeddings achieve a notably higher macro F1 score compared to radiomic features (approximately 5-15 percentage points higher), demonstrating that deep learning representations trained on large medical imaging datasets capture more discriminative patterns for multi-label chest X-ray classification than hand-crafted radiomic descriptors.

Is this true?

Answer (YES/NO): NO